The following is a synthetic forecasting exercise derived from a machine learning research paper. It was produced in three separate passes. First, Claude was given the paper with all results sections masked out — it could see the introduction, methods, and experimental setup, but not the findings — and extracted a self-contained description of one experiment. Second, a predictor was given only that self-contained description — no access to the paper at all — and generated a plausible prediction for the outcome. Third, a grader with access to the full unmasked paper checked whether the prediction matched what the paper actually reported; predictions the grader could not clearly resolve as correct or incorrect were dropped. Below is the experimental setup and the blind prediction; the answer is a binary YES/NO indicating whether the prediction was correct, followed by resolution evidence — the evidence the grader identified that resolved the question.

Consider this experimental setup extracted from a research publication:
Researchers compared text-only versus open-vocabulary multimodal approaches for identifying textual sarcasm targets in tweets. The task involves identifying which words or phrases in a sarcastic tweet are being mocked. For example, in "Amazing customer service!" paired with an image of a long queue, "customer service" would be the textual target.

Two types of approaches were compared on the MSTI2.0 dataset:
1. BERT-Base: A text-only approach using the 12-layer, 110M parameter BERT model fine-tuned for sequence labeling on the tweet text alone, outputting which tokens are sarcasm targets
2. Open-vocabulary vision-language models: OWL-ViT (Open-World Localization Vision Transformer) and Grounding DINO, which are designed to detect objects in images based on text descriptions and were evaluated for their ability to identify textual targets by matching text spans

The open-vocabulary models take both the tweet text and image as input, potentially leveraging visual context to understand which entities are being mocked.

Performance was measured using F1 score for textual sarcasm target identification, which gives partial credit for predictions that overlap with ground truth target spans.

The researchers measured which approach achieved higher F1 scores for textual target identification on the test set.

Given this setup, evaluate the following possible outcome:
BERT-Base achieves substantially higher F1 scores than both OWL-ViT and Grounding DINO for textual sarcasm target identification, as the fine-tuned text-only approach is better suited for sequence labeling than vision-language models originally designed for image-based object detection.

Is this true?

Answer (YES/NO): YES